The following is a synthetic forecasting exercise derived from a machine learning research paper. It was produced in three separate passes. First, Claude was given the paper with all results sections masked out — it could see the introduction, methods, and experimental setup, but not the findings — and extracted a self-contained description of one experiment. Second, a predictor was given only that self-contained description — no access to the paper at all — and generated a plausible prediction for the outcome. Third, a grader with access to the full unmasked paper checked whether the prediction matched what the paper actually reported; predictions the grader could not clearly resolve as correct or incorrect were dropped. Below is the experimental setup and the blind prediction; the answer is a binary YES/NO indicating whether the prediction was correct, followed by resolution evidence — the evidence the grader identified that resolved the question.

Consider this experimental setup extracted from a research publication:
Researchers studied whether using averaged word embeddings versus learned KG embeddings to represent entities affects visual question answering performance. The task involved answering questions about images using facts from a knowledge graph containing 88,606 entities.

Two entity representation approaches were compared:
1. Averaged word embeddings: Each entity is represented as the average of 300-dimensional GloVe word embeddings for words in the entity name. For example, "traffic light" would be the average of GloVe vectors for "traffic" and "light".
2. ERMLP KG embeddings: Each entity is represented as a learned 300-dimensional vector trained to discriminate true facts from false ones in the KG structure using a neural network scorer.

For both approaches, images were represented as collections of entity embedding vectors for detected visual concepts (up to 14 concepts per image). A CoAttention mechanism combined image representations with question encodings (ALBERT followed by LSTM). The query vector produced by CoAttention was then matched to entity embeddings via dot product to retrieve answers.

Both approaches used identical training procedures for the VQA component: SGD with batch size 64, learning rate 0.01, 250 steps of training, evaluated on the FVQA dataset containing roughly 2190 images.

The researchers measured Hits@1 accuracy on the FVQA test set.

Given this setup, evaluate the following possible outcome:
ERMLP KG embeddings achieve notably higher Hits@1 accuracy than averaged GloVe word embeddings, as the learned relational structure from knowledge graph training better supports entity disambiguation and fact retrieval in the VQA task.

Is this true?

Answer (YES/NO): YES